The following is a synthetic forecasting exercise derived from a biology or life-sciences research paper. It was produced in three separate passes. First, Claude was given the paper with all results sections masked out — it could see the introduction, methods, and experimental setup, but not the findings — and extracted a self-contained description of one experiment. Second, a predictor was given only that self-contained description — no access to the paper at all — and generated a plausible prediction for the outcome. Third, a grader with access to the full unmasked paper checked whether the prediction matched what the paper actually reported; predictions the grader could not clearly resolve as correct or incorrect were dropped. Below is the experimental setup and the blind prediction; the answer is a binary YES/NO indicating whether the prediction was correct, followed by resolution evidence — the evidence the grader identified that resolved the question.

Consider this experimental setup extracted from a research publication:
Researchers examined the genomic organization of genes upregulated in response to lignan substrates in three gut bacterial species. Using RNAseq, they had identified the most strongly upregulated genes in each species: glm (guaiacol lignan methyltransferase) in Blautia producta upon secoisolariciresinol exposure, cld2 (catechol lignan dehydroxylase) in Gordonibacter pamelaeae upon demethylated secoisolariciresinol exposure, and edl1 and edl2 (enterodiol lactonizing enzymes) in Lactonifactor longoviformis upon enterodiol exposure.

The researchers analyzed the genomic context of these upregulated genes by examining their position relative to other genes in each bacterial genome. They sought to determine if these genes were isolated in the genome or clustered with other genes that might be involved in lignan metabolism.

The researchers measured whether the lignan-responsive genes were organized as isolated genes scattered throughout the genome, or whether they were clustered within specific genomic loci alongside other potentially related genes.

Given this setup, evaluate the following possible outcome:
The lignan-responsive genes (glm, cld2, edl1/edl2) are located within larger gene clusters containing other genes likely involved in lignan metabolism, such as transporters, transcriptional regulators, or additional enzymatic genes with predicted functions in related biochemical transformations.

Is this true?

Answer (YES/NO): YES